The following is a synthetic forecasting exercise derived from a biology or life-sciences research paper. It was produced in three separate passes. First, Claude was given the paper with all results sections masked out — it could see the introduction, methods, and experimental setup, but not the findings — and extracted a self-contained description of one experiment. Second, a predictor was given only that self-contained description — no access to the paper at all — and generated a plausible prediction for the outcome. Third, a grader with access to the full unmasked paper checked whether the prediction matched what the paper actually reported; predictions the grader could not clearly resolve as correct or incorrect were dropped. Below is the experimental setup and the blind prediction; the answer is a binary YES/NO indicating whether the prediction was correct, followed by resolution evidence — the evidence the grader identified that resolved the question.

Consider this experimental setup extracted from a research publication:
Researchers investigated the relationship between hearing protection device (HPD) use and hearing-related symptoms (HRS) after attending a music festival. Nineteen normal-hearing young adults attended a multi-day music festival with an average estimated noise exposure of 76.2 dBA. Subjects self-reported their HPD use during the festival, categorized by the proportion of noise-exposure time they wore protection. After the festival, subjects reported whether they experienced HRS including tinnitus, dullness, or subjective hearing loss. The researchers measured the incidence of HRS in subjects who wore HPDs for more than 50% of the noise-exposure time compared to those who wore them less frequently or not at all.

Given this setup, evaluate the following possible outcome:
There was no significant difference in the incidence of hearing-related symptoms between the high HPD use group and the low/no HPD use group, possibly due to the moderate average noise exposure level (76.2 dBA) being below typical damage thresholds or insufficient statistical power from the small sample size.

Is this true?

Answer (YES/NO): NO